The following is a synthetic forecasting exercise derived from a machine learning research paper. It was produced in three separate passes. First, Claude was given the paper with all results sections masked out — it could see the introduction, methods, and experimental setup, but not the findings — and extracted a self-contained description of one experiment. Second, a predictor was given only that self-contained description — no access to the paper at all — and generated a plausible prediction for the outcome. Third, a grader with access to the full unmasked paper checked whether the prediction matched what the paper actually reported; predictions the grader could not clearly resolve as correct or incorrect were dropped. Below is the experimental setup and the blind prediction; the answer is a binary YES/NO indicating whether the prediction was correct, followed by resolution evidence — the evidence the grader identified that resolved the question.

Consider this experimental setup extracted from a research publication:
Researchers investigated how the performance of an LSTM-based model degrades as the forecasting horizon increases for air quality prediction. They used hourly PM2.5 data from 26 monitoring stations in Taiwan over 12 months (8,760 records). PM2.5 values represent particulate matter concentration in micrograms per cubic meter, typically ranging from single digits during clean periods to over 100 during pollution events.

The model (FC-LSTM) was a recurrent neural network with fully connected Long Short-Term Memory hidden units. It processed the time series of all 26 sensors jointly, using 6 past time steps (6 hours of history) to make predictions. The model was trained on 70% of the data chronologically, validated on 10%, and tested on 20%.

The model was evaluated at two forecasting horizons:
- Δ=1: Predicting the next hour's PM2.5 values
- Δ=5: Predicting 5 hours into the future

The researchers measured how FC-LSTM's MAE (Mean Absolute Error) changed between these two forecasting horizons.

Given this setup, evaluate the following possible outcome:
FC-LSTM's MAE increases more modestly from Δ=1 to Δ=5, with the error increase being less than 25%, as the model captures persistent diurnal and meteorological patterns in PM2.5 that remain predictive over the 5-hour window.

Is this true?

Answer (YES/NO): NO